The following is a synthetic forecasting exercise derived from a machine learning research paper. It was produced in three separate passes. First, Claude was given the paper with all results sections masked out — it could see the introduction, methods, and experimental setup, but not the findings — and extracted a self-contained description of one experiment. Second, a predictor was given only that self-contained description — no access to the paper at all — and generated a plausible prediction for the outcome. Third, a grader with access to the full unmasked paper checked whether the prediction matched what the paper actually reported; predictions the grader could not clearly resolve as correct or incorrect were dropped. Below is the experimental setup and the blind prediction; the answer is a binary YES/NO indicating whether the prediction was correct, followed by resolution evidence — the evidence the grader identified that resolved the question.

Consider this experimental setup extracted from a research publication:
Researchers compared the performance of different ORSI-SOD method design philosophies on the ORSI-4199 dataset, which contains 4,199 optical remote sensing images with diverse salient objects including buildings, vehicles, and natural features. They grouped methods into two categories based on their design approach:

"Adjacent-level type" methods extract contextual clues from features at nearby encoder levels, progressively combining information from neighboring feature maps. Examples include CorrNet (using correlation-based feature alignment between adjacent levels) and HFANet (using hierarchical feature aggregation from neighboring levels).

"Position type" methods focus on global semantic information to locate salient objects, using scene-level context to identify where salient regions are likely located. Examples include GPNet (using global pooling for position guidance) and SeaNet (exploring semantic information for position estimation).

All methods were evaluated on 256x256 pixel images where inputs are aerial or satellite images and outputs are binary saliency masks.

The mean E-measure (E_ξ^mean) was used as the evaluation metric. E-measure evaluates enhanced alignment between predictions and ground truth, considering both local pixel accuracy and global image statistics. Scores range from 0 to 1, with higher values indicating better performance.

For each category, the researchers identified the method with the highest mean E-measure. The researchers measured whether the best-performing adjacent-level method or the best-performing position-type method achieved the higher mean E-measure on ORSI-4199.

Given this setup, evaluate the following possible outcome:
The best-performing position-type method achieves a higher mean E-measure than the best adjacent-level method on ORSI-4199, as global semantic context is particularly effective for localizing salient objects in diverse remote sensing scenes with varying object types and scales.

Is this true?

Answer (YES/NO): YES